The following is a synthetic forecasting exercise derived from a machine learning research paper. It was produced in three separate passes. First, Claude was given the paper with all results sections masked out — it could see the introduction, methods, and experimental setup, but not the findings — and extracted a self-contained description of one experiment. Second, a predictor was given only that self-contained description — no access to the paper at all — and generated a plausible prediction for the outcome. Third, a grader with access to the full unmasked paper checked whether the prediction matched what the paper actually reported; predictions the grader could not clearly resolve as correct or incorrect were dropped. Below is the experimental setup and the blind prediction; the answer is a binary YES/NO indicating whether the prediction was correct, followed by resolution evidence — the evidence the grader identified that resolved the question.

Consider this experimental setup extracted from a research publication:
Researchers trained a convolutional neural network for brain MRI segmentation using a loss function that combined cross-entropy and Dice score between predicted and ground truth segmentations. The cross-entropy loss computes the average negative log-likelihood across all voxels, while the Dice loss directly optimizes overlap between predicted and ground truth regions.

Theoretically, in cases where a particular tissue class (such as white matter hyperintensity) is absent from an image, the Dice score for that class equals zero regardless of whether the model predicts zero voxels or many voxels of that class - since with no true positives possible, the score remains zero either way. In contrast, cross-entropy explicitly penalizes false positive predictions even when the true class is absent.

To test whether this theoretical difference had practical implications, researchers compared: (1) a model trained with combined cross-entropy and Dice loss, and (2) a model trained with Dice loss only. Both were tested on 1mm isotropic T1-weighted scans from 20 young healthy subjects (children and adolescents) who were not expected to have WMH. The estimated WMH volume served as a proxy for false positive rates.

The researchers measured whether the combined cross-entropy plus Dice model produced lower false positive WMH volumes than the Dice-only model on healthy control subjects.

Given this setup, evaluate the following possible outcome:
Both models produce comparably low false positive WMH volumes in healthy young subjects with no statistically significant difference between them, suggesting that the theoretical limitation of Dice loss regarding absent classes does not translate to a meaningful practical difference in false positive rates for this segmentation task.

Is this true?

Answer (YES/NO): NO